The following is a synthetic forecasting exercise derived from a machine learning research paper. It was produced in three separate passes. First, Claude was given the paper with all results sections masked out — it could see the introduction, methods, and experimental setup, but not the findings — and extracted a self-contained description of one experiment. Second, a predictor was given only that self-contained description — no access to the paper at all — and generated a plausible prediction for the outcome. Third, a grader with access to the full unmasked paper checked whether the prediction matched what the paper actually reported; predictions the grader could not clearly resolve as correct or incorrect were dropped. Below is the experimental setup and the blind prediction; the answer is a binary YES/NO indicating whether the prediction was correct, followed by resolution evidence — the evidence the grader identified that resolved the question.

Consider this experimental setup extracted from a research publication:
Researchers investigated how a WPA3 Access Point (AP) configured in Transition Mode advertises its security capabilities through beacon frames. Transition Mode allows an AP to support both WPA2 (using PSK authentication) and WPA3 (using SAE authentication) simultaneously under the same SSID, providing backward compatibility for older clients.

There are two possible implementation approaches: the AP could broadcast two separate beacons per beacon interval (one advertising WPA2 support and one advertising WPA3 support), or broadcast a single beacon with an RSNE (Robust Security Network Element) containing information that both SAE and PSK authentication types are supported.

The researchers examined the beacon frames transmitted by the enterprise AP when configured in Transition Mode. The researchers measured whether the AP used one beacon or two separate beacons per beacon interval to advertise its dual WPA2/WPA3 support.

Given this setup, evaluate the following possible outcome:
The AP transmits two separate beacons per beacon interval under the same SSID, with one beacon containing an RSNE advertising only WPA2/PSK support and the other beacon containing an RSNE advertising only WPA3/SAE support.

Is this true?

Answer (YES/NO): NO